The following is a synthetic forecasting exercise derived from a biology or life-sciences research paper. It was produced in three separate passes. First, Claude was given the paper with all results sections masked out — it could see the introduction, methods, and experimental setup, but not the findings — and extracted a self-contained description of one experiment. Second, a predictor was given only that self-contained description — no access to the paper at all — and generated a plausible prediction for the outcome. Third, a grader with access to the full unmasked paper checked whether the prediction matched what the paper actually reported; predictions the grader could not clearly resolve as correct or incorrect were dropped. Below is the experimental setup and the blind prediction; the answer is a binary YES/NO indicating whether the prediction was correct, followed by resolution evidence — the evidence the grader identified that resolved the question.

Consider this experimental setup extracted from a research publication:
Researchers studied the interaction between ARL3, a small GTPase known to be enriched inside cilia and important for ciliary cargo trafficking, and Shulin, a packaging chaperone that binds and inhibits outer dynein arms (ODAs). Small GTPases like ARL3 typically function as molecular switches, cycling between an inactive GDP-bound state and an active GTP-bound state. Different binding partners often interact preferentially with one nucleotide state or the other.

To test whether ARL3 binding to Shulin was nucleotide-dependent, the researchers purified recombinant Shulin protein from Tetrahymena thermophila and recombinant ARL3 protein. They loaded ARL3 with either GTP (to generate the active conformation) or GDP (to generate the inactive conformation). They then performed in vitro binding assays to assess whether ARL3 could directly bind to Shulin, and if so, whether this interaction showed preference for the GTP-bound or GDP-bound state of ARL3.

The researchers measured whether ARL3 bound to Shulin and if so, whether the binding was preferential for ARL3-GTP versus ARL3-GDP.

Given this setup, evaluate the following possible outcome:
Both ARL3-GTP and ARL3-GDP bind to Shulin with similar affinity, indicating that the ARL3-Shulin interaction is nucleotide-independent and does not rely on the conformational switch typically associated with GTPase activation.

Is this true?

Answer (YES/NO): NO